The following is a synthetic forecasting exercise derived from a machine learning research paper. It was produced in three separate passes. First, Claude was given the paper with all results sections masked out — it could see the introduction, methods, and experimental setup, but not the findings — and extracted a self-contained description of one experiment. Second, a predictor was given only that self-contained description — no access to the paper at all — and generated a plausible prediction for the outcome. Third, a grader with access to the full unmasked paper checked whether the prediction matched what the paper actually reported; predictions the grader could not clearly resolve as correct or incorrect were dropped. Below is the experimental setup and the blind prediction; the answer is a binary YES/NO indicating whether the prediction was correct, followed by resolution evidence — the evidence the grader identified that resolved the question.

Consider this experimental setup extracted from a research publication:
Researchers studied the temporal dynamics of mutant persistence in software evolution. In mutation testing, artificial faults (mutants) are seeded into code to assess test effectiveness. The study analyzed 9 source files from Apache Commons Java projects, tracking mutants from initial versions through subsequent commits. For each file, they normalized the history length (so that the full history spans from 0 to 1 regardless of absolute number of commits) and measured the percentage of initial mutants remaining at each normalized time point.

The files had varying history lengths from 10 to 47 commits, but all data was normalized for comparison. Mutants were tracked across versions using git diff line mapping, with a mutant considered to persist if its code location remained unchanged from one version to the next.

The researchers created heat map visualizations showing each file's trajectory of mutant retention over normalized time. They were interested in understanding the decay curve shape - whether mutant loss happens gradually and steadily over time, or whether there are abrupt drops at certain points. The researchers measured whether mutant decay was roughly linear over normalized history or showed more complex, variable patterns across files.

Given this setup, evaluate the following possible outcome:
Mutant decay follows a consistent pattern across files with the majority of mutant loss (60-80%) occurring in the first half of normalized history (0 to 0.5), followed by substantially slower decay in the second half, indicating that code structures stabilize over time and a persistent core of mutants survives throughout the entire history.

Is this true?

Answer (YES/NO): NO